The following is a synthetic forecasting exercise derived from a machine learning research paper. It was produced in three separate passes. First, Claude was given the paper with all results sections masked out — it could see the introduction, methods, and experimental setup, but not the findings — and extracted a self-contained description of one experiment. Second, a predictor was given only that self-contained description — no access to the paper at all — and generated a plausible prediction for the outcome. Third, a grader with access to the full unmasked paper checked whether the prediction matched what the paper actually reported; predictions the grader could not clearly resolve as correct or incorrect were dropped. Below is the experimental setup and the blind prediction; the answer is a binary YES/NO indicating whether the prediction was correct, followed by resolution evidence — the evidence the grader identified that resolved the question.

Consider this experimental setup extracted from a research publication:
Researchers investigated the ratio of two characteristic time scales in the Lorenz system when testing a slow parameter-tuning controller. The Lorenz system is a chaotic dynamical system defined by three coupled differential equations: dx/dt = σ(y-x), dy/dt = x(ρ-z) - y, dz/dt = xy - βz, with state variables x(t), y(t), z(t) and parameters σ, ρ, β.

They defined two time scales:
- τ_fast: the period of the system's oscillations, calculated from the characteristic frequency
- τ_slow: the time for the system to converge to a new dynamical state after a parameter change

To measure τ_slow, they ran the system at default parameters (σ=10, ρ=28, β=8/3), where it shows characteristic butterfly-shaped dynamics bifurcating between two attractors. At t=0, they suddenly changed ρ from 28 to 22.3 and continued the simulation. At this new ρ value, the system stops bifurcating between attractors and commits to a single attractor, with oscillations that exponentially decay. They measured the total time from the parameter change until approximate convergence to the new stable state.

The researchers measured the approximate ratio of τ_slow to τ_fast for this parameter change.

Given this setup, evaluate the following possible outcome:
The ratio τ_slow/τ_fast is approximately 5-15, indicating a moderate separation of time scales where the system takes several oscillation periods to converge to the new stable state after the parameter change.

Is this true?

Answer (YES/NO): NO